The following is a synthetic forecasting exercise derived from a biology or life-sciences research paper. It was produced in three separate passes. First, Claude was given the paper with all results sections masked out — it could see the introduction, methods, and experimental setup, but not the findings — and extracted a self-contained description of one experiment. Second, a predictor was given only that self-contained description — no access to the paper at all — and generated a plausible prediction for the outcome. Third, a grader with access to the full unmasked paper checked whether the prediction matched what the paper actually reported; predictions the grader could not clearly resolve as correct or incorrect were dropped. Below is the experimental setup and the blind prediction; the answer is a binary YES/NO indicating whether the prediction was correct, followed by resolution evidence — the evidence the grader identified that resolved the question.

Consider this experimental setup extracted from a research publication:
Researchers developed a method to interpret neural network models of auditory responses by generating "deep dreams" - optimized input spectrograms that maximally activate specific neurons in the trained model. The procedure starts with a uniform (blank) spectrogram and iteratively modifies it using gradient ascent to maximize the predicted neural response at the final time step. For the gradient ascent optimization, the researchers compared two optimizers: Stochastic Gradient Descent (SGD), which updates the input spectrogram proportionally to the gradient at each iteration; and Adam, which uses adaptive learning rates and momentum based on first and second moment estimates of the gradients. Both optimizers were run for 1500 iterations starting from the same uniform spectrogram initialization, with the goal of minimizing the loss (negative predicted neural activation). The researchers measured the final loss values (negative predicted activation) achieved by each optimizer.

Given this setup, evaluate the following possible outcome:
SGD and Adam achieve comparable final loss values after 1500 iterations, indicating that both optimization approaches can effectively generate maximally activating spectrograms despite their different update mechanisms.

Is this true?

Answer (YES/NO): NO